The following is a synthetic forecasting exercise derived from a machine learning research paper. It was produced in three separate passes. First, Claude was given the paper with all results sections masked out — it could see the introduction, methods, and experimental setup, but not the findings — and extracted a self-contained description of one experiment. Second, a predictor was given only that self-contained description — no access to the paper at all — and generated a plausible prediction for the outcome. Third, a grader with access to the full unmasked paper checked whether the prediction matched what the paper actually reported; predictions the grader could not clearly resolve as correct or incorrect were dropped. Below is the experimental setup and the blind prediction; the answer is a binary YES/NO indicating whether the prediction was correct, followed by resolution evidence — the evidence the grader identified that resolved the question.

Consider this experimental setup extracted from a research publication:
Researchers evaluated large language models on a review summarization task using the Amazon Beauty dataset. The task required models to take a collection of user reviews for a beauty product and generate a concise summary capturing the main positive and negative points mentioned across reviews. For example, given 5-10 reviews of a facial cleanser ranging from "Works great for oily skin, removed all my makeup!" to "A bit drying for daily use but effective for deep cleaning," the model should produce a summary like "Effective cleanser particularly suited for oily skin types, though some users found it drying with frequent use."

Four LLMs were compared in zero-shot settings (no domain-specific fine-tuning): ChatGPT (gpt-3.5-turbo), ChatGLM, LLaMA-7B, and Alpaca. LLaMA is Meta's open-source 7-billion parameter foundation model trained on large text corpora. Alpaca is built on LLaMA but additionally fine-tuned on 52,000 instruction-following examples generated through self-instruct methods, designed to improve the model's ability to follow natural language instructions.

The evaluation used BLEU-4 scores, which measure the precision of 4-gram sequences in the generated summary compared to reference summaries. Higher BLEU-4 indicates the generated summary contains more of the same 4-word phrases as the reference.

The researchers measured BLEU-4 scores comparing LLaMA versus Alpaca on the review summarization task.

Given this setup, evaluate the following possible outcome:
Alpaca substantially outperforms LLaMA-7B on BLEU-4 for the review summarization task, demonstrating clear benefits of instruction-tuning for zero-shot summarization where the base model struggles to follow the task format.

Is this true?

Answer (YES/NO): NO